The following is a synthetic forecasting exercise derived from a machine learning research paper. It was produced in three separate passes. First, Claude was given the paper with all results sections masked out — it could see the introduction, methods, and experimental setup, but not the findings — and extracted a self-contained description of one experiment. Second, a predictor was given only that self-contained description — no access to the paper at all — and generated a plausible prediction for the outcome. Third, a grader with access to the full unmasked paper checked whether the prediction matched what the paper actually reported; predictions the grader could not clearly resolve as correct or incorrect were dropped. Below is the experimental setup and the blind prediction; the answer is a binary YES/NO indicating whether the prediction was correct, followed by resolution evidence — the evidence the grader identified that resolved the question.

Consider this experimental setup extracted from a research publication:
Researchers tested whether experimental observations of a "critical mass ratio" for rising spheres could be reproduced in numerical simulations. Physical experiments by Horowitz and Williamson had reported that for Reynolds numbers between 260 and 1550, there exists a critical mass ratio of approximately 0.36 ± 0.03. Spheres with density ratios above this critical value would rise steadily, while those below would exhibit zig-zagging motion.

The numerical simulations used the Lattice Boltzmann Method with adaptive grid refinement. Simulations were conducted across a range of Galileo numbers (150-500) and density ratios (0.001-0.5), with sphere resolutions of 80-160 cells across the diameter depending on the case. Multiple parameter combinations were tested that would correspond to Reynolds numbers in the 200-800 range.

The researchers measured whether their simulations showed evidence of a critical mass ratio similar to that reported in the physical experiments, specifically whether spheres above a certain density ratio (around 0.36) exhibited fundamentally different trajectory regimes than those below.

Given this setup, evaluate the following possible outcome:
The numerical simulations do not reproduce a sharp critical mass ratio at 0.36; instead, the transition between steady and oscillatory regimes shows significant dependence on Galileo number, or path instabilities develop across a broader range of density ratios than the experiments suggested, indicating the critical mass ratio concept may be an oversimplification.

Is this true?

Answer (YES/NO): YES